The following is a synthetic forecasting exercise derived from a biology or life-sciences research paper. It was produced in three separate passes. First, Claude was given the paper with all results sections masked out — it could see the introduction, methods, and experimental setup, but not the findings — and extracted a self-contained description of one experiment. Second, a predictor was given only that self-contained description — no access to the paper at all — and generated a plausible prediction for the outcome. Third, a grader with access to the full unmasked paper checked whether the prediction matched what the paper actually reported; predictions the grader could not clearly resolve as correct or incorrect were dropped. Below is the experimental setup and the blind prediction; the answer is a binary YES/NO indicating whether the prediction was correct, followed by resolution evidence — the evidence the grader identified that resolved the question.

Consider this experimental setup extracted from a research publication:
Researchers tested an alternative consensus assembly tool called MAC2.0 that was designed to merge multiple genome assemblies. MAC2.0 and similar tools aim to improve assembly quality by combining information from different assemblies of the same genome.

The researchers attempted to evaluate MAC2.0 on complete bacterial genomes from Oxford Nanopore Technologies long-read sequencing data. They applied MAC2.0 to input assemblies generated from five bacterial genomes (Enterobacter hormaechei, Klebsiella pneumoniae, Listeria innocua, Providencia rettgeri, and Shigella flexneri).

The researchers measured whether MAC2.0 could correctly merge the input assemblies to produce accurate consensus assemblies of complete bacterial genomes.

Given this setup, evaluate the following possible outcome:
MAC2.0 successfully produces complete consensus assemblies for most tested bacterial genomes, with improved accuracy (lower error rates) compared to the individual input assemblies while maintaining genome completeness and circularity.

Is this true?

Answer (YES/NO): NO